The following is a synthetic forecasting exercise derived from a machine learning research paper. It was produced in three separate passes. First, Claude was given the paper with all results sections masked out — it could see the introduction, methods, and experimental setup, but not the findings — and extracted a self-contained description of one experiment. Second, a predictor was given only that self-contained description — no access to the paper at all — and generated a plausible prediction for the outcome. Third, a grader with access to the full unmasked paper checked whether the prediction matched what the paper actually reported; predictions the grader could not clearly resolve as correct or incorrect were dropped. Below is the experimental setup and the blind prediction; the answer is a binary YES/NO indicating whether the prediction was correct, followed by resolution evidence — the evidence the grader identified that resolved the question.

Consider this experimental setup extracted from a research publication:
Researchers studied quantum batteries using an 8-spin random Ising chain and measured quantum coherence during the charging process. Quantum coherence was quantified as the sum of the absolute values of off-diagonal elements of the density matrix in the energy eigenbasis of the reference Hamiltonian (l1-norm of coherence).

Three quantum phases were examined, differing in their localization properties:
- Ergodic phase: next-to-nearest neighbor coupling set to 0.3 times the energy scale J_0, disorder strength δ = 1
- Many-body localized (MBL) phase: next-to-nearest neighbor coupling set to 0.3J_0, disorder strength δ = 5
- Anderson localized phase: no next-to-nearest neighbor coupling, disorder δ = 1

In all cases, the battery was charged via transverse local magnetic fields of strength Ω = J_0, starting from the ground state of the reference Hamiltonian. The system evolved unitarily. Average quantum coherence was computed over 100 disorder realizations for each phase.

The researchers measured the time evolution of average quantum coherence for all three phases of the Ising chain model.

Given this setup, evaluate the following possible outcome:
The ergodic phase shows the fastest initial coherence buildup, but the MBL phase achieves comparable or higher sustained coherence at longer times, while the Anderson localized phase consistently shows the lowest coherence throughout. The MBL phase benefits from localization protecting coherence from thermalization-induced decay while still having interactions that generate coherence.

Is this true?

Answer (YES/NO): NO